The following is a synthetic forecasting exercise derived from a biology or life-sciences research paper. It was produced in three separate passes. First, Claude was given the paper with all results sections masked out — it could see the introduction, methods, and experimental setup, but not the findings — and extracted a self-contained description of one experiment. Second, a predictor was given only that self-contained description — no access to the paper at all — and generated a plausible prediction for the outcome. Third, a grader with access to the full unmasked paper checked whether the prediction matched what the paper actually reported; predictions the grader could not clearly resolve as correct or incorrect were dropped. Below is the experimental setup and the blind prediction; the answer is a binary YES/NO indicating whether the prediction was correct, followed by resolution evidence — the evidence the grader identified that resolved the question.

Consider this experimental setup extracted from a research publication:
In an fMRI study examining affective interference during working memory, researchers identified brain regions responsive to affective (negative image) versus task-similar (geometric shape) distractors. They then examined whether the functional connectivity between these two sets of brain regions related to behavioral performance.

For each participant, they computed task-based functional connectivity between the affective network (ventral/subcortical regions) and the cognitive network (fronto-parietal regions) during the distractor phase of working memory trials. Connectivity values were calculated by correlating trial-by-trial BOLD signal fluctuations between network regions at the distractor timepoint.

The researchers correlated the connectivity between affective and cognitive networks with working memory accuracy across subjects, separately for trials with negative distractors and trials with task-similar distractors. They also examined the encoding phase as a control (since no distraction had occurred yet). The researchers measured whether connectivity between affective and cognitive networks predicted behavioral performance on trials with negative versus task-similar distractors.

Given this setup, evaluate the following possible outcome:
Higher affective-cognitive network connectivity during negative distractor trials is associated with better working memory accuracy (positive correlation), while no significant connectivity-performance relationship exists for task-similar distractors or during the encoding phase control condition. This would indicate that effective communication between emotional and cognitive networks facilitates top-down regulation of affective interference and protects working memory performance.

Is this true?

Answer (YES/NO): YES